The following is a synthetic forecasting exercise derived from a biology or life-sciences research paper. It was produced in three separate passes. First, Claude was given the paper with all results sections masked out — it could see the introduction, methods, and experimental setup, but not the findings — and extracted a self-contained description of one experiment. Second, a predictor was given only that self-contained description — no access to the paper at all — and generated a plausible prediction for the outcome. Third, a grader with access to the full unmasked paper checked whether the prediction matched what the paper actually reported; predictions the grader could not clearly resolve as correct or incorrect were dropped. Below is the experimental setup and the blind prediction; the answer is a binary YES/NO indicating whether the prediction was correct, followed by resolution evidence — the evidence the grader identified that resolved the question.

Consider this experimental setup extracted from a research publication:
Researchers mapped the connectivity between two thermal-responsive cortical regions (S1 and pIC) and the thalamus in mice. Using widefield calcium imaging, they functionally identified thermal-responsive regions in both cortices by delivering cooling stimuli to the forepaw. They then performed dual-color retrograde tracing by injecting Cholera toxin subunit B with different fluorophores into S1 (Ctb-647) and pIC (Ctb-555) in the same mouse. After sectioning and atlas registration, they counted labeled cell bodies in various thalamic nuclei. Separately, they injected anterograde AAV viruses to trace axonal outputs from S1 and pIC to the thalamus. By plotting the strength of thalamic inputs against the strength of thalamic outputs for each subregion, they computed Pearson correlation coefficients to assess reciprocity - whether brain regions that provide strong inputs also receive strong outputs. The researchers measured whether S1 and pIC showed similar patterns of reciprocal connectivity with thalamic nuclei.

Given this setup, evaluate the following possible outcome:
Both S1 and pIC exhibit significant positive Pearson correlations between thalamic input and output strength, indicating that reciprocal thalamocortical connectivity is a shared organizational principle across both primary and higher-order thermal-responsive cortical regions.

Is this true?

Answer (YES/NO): NO